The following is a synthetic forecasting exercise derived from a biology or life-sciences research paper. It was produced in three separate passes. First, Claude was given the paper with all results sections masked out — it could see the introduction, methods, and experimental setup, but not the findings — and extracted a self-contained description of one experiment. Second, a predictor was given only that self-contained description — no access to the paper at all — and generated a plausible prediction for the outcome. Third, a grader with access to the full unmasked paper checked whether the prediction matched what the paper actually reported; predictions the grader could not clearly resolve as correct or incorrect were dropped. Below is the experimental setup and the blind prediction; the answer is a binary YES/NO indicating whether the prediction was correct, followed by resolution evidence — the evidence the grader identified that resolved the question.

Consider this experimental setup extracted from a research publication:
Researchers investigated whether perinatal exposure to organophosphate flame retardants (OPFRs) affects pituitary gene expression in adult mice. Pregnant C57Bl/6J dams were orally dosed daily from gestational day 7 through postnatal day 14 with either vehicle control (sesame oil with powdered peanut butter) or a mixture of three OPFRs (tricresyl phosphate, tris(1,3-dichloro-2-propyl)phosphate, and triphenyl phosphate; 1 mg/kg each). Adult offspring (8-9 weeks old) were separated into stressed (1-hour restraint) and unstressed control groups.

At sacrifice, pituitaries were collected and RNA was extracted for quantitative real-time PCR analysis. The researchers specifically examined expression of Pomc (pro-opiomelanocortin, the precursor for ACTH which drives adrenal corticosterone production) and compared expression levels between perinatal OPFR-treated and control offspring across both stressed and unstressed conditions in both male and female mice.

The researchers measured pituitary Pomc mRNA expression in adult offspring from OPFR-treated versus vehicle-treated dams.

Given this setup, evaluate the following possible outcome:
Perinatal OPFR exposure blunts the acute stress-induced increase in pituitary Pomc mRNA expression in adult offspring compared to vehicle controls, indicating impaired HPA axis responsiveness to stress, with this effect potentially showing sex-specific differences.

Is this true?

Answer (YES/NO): NO